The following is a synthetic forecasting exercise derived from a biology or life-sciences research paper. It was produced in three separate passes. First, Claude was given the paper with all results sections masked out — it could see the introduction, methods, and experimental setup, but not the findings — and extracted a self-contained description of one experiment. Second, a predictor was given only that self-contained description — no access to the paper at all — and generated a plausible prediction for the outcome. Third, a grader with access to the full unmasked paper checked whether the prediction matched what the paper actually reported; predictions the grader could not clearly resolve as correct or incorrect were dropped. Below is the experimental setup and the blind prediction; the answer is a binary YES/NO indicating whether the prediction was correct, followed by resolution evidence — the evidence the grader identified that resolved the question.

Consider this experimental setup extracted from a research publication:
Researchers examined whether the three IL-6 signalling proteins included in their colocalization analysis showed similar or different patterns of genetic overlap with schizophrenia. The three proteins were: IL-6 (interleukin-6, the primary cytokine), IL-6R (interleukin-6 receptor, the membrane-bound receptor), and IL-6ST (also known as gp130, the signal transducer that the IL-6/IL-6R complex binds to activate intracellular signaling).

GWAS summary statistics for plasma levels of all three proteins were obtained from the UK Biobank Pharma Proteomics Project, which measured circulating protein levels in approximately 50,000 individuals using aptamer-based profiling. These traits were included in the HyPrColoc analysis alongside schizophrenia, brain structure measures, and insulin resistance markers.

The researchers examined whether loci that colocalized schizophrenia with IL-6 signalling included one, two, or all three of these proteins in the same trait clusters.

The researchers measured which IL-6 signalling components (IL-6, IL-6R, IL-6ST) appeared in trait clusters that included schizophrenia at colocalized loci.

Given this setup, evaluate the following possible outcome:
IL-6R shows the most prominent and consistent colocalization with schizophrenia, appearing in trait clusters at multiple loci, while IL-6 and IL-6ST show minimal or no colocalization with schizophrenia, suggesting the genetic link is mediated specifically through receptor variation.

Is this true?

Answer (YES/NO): NO